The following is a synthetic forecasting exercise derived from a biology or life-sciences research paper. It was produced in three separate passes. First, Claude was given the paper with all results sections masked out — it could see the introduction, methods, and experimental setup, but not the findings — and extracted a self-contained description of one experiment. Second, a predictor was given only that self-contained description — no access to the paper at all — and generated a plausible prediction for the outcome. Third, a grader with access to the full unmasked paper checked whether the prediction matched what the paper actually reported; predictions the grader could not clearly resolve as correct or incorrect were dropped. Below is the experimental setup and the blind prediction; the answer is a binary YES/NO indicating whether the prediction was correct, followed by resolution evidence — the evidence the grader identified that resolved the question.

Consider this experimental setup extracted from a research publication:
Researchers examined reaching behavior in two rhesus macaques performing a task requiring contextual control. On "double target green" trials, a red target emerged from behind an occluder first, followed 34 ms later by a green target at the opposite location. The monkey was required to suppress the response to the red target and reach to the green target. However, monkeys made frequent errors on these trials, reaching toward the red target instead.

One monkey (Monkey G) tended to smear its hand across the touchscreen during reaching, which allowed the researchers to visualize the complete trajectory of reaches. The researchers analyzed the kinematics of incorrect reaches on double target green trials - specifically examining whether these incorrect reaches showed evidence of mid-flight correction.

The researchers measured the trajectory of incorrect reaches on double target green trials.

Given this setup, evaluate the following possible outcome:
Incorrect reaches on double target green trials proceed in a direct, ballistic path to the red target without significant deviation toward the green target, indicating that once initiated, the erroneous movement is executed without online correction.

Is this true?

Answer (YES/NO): NO